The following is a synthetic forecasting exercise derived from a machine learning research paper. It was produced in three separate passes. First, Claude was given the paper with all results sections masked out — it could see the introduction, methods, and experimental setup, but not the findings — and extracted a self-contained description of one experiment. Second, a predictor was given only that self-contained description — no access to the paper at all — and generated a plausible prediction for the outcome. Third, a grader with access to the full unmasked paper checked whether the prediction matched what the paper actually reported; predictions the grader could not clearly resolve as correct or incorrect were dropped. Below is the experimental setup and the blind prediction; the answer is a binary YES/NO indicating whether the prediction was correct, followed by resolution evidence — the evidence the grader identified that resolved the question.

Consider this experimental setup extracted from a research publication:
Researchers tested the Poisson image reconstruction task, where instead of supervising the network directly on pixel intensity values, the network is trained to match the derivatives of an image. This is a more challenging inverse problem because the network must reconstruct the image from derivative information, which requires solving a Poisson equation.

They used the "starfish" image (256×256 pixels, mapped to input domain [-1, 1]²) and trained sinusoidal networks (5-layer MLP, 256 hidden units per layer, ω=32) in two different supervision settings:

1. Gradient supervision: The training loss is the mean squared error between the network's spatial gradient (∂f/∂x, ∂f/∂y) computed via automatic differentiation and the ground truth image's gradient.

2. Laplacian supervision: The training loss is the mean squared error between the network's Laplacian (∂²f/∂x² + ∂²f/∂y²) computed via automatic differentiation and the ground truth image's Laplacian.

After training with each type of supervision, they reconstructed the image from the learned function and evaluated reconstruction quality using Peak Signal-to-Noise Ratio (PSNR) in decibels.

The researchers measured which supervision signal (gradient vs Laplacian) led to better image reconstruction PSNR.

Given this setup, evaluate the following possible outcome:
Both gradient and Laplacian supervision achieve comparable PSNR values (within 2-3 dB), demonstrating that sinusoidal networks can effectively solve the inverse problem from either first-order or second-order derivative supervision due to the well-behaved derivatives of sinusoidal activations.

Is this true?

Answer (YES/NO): NO